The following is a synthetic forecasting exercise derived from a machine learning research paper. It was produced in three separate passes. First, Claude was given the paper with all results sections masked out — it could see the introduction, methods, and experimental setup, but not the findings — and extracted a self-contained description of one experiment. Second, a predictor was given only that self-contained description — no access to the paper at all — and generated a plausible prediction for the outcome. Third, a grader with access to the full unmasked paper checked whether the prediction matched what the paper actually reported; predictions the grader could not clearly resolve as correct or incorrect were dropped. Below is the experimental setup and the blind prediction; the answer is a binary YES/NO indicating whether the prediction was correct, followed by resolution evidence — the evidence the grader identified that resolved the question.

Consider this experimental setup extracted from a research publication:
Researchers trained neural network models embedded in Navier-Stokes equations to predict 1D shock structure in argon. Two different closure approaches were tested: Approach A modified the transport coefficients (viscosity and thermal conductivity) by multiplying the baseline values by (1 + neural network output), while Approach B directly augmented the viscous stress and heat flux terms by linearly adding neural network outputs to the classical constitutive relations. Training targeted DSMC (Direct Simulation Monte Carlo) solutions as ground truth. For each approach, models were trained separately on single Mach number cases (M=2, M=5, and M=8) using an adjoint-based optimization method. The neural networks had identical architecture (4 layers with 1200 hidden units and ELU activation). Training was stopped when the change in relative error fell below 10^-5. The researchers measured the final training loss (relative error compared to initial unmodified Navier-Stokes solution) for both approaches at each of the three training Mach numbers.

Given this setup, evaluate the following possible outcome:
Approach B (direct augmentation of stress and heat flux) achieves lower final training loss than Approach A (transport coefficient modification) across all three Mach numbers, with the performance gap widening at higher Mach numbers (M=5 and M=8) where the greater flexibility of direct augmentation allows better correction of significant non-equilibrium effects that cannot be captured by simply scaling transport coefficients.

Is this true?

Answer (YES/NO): NO